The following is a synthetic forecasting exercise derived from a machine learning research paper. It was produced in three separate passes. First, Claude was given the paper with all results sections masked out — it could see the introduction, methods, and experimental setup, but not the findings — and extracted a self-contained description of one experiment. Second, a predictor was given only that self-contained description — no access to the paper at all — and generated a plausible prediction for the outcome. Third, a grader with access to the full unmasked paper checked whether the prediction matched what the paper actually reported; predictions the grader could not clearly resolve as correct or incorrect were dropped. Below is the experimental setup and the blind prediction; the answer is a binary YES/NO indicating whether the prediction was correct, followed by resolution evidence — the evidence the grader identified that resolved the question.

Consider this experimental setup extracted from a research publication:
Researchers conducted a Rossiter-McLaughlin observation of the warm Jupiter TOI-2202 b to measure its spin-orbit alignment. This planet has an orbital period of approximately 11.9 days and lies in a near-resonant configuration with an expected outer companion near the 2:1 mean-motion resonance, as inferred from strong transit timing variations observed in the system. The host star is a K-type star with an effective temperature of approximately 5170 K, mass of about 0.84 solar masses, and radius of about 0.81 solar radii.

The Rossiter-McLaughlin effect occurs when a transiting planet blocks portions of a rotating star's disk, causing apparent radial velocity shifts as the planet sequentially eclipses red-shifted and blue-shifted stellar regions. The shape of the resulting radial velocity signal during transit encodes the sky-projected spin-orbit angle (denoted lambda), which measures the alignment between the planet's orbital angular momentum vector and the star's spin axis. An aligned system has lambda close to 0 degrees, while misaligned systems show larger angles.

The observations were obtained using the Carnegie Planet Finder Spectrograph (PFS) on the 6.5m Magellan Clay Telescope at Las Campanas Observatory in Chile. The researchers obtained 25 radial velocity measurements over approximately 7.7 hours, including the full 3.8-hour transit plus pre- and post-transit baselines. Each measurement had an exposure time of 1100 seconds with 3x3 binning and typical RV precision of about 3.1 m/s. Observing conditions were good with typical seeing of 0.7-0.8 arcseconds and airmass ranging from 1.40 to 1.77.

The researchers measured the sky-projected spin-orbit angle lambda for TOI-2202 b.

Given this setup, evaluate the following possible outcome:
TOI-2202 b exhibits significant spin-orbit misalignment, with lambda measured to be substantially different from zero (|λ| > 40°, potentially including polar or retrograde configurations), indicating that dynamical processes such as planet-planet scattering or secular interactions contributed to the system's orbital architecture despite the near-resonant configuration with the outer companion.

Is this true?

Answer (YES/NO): NO